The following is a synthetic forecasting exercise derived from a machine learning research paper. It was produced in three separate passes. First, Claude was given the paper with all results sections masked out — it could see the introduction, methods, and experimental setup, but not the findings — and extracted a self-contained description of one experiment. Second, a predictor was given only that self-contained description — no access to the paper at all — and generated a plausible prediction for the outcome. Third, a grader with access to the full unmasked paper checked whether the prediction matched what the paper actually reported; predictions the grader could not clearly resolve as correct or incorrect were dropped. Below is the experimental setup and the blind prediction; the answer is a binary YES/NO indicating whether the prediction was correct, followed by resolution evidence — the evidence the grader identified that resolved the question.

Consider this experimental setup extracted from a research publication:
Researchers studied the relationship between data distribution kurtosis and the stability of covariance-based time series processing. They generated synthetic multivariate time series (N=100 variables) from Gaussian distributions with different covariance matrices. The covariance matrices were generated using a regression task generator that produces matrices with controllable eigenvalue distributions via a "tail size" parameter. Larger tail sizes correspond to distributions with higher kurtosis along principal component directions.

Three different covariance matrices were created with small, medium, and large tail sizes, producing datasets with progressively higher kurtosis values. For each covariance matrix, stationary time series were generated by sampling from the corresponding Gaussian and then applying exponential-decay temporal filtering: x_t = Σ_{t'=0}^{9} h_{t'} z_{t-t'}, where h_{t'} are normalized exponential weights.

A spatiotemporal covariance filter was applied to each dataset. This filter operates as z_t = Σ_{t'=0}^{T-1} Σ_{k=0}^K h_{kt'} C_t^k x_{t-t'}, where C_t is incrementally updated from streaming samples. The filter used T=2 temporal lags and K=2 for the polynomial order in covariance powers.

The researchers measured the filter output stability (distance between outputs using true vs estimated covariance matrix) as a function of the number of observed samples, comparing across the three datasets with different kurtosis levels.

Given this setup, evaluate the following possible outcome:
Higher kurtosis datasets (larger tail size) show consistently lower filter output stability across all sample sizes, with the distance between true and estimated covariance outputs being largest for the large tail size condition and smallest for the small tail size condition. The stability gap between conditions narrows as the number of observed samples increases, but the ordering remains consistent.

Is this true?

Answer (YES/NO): NO